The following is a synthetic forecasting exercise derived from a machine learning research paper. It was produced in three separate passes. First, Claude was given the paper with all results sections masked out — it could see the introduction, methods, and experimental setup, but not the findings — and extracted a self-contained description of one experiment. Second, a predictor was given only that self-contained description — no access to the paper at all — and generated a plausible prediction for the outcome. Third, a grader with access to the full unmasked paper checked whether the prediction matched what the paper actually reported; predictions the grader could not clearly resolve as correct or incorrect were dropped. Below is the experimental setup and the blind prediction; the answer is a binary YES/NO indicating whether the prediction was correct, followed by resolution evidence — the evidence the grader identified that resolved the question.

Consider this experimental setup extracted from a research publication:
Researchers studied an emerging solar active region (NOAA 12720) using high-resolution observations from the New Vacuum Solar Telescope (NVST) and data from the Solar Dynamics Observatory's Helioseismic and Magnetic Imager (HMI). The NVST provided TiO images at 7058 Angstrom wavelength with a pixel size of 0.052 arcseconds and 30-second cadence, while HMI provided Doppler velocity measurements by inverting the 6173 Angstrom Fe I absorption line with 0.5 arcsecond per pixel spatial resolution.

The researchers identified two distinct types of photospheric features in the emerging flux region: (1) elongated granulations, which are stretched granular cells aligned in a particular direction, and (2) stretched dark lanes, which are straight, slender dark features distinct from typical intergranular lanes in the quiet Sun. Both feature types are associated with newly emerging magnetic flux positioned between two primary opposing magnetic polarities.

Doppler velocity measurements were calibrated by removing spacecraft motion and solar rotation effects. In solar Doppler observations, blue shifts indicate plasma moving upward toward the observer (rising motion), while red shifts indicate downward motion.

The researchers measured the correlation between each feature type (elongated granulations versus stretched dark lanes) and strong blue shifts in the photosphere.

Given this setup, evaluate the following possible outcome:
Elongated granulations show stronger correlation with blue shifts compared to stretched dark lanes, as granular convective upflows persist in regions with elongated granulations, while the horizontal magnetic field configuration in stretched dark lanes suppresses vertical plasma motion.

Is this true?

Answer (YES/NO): NO